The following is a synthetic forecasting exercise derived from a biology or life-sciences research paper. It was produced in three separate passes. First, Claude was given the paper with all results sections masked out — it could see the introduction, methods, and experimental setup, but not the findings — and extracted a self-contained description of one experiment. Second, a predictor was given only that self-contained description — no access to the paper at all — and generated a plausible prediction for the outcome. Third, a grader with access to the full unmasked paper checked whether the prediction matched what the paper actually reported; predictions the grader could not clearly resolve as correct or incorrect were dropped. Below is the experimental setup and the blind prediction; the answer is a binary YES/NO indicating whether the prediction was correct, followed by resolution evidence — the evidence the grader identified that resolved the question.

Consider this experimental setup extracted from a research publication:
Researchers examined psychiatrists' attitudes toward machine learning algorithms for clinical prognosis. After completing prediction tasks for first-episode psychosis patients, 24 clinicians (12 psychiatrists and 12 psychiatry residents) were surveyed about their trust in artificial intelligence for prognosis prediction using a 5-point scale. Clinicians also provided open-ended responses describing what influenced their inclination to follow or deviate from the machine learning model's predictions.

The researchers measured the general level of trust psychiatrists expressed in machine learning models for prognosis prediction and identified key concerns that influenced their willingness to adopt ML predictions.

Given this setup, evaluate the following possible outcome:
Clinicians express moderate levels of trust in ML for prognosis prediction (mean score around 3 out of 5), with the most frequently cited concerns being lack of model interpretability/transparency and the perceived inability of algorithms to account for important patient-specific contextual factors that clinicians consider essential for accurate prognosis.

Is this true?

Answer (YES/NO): NO